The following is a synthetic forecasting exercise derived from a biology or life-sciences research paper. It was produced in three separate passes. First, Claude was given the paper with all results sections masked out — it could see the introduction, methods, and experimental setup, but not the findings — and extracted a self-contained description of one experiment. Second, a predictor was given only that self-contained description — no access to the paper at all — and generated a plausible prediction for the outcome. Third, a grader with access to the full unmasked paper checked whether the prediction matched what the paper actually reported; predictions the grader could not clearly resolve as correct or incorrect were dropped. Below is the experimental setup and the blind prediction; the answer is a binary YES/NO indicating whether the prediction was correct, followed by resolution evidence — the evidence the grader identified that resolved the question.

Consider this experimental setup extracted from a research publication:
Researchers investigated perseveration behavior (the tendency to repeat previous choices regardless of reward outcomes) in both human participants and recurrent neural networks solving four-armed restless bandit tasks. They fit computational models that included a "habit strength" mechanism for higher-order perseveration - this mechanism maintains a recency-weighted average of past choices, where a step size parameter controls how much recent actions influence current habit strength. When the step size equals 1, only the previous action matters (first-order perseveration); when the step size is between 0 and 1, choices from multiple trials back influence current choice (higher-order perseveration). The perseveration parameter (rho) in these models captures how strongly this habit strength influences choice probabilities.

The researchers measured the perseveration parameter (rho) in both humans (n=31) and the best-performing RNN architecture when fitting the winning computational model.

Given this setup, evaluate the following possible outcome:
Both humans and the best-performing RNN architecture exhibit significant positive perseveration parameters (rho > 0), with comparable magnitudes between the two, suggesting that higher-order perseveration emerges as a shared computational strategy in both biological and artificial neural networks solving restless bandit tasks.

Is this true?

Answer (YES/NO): NO